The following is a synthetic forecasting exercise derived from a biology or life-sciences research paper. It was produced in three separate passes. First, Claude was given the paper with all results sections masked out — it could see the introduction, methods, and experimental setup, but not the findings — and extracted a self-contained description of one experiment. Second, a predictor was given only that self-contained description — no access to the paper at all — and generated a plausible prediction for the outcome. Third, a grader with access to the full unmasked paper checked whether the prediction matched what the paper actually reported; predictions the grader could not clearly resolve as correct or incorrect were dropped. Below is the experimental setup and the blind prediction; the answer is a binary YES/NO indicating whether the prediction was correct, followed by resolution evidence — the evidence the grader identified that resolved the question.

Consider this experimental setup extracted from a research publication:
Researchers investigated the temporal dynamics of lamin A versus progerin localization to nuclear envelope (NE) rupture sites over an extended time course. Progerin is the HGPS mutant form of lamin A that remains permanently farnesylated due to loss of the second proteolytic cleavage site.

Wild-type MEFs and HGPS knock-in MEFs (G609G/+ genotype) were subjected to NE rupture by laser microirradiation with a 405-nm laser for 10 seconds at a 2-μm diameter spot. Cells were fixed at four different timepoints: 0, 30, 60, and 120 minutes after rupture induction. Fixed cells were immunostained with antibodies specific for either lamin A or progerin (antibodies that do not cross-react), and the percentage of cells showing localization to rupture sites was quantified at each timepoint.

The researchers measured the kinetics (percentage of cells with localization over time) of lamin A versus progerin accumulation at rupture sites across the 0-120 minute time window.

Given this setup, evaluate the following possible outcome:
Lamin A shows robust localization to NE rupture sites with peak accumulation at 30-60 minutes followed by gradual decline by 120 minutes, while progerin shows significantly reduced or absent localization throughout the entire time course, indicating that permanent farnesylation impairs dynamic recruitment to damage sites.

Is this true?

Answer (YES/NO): NO